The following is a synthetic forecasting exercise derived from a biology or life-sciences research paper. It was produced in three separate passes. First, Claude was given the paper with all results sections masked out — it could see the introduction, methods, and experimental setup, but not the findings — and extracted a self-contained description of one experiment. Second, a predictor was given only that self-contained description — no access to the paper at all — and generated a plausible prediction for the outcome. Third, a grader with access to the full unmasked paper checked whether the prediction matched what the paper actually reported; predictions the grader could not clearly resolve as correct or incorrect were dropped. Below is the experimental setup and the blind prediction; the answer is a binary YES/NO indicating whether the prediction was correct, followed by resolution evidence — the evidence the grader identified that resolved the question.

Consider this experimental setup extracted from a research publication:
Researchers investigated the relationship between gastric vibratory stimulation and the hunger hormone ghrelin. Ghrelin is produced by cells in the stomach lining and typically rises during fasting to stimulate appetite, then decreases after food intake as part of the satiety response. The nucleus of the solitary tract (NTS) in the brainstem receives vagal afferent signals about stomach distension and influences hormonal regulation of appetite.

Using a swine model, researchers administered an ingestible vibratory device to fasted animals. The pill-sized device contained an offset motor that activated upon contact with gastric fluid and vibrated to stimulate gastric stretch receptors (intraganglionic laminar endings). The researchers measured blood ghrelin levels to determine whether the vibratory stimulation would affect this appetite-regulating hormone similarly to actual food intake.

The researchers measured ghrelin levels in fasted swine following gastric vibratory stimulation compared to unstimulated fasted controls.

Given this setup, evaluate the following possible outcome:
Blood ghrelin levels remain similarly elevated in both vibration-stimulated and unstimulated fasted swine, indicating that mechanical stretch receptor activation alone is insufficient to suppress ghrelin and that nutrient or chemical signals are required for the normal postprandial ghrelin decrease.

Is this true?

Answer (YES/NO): NO